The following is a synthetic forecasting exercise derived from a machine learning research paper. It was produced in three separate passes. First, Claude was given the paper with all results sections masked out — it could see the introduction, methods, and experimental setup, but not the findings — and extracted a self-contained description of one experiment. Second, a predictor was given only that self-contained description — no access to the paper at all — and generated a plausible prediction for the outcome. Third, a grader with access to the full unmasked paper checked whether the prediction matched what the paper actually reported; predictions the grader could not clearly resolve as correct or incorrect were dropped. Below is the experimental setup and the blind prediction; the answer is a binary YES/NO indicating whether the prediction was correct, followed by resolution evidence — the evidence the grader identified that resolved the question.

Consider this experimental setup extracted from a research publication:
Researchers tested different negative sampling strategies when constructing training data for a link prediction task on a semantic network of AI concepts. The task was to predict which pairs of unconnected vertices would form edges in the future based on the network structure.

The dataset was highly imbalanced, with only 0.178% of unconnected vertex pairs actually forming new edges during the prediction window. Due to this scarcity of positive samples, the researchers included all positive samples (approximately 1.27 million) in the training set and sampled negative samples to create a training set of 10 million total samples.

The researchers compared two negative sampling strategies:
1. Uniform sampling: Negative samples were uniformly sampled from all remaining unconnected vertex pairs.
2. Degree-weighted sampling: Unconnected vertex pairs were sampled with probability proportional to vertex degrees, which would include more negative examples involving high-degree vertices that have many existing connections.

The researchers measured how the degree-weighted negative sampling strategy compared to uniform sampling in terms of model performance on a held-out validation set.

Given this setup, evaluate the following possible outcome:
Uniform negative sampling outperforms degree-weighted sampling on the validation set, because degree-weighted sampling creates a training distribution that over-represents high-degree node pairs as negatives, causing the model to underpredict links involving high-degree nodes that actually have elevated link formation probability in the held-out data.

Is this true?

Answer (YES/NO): NO